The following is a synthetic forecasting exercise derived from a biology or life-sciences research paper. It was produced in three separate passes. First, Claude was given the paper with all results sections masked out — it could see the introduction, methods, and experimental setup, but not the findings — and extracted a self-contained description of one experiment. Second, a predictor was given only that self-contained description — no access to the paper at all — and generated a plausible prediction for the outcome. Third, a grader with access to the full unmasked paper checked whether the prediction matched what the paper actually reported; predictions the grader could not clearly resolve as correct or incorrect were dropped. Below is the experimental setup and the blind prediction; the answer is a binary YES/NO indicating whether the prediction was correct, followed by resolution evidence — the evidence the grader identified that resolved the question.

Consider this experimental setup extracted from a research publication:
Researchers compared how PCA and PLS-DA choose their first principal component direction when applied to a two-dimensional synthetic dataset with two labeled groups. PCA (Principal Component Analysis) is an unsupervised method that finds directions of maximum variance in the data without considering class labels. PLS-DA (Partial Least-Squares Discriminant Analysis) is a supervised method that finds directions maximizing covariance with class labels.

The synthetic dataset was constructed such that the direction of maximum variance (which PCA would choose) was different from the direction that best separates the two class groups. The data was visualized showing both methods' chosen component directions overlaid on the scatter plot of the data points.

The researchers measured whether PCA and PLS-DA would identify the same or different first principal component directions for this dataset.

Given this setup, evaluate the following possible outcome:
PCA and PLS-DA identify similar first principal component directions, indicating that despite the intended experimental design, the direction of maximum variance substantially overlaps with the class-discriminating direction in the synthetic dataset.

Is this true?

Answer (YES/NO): NO